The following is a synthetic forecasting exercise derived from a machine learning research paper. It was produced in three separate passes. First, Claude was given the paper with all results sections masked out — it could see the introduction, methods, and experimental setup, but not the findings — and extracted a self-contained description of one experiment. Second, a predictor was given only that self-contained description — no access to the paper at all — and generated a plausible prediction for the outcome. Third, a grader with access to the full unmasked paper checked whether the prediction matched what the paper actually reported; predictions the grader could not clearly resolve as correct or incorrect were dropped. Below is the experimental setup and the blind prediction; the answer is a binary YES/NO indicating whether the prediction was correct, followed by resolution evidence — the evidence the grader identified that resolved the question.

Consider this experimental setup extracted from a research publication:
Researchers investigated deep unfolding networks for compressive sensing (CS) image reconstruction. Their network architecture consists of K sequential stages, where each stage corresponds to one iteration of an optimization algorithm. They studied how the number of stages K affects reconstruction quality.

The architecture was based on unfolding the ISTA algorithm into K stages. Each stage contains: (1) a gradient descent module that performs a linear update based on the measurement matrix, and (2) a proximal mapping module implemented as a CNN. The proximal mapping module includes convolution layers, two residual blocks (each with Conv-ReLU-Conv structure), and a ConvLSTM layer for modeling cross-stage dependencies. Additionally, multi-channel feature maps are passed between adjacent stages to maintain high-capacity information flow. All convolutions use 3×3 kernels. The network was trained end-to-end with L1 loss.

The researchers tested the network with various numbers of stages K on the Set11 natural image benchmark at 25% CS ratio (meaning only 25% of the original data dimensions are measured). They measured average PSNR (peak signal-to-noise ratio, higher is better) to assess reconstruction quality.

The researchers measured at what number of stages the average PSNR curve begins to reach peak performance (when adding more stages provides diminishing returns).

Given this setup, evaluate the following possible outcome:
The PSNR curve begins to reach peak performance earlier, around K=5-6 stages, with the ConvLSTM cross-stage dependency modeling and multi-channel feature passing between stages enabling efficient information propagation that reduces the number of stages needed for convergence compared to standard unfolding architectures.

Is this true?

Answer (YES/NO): NO